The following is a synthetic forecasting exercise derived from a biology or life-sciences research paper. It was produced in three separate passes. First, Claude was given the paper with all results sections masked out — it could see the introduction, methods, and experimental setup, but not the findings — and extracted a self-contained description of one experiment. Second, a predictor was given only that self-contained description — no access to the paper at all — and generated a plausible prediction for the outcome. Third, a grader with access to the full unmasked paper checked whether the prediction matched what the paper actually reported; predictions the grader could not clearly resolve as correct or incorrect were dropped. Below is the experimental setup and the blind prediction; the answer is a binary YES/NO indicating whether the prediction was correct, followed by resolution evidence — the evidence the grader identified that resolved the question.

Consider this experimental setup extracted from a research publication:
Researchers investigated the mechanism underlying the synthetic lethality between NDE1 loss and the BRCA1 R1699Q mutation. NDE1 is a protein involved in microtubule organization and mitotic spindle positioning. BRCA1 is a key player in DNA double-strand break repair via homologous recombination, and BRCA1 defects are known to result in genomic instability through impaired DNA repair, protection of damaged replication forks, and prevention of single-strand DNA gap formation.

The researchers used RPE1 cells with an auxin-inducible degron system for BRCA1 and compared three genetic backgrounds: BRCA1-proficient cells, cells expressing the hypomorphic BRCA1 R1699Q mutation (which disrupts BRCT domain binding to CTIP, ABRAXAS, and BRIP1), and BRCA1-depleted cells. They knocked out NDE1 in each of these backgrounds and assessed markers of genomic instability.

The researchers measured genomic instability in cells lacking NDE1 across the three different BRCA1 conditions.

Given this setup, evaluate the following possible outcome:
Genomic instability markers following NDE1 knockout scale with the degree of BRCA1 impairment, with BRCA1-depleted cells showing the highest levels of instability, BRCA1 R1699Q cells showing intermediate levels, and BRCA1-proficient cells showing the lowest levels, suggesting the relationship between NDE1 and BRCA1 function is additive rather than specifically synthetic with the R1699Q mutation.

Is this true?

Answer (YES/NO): NO